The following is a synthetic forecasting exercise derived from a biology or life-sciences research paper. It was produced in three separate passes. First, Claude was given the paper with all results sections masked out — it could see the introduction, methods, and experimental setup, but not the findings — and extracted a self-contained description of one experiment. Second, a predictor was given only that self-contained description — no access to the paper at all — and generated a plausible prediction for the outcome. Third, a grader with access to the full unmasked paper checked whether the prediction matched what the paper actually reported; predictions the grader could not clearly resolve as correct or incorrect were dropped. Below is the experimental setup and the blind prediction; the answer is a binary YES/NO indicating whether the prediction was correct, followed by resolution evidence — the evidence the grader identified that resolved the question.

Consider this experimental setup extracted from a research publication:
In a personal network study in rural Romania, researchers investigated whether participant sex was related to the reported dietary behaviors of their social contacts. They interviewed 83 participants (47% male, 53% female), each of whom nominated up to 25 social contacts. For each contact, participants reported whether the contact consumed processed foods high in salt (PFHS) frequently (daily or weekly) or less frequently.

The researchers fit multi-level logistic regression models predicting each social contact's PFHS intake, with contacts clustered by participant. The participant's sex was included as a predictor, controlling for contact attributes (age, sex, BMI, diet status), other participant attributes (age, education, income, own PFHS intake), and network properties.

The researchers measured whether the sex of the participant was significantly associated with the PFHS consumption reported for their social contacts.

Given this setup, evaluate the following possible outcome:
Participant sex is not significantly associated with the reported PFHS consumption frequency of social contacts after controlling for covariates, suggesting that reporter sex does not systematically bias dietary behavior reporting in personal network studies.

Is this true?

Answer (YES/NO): NO